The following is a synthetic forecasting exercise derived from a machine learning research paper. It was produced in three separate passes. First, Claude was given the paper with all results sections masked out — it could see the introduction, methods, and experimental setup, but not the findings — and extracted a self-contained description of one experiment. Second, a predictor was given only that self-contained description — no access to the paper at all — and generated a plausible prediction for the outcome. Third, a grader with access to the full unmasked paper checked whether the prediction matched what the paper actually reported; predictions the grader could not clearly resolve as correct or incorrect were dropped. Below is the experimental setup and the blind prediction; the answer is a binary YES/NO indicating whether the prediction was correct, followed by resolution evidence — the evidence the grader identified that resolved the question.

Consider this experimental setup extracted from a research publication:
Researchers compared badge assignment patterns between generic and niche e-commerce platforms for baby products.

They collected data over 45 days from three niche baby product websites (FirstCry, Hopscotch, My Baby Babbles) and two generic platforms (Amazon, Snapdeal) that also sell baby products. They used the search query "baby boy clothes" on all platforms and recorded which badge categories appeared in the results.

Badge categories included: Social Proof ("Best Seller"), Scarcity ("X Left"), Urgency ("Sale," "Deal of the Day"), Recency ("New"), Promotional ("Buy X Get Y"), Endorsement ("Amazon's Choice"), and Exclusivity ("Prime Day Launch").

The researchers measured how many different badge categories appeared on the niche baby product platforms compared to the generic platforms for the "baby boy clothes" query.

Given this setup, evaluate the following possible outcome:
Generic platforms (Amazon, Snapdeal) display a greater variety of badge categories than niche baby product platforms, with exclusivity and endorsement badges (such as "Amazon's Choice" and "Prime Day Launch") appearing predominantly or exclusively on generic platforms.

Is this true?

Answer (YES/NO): YES